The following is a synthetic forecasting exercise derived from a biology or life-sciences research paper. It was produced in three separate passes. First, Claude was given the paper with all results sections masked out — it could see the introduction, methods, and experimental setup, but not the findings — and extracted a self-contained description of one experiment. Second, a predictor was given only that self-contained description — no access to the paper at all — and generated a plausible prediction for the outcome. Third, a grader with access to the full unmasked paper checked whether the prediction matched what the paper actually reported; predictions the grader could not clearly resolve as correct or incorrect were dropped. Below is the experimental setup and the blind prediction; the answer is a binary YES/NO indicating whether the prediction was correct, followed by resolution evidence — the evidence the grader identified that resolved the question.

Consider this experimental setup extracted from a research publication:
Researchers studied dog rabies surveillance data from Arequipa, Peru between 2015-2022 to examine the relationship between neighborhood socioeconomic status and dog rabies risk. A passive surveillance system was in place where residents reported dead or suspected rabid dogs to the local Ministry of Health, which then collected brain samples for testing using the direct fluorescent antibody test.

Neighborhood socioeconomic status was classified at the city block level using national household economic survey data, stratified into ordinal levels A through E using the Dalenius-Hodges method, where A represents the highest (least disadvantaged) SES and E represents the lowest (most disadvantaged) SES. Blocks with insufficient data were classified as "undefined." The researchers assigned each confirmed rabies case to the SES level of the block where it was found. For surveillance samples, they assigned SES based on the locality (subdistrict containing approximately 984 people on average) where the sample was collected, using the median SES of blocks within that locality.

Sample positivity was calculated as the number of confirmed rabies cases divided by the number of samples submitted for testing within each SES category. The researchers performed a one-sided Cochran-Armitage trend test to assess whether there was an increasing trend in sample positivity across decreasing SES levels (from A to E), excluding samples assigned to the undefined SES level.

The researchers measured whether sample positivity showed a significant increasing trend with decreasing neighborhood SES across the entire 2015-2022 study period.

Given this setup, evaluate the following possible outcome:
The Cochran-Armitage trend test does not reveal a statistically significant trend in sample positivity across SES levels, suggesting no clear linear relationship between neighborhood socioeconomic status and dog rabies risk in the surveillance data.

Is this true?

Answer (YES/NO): NO